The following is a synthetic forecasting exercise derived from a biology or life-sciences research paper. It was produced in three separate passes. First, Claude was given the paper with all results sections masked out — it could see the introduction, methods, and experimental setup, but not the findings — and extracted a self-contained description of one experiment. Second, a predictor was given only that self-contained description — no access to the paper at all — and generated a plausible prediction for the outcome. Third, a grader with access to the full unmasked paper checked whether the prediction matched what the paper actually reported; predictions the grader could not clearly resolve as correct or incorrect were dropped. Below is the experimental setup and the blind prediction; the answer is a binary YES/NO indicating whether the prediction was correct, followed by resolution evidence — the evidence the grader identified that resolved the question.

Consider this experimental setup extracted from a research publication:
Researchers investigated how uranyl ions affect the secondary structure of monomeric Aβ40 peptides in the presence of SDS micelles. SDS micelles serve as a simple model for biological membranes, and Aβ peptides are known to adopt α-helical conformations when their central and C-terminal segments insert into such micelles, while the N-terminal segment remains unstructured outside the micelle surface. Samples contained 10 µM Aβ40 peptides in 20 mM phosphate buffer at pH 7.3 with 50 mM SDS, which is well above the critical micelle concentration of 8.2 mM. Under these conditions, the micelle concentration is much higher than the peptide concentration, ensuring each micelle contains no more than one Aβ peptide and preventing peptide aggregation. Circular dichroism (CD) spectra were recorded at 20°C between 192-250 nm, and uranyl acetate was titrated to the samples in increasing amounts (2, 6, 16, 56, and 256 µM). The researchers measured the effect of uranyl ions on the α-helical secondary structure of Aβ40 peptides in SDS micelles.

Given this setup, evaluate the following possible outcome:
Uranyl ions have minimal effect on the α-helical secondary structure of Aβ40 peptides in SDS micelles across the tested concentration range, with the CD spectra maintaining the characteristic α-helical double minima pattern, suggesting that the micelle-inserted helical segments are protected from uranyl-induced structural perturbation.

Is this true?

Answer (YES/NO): YES